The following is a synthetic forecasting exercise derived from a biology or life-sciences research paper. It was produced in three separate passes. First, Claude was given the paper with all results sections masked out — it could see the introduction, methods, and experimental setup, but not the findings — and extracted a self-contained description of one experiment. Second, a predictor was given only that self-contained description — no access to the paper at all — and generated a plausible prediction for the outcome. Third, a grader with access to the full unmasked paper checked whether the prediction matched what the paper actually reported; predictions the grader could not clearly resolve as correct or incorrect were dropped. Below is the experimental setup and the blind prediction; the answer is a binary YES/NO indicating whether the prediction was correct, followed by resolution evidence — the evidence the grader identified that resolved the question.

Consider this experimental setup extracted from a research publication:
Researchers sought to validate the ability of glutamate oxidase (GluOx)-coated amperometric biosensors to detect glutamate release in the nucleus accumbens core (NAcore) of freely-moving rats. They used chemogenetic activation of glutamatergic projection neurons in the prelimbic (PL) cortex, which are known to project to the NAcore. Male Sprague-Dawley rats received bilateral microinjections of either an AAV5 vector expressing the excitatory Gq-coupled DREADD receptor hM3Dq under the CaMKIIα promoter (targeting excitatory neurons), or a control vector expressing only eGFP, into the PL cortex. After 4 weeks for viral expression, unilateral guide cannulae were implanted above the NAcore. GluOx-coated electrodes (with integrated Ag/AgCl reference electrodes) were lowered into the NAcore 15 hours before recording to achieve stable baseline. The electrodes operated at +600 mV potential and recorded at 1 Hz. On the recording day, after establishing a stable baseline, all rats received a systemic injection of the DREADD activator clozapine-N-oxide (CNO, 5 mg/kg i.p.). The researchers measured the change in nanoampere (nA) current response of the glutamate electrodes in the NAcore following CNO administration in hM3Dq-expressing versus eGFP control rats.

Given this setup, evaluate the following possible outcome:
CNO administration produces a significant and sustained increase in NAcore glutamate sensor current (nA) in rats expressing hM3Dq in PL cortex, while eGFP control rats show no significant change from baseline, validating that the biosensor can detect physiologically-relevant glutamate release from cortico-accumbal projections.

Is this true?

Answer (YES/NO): YES